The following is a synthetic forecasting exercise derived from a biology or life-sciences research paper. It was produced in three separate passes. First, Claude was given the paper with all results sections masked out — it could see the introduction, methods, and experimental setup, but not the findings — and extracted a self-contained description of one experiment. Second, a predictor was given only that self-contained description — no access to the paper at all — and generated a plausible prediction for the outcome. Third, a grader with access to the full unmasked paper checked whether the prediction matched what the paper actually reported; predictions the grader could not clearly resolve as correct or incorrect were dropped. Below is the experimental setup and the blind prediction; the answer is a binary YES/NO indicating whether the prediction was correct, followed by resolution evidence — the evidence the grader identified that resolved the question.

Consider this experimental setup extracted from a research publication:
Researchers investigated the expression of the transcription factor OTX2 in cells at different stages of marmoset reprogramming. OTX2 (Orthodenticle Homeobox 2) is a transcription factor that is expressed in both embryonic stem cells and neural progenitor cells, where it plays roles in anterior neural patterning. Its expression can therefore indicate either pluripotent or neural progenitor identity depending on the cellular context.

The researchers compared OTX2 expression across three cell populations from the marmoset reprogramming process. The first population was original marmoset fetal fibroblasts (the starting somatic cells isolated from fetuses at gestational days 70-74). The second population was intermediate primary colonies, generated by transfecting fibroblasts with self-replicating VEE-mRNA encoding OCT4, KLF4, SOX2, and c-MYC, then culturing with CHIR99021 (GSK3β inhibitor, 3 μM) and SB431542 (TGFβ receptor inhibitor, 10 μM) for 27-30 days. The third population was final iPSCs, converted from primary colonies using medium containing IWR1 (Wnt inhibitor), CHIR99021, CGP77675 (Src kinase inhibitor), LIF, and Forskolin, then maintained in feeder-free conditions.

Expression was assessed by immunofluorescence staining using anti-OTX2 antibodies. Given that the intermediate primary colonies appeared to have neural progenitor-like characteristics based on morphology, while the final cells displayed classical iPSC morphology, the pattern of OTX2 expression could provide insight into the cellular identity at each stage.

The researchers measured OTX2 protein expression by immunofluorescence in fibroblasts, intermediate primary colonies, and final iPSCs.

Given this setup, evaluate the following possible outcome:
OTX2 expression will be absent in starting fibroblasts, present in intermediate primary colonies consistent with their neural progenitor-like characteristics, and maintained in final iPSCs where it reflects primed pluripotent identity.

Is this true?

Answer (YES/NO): NO